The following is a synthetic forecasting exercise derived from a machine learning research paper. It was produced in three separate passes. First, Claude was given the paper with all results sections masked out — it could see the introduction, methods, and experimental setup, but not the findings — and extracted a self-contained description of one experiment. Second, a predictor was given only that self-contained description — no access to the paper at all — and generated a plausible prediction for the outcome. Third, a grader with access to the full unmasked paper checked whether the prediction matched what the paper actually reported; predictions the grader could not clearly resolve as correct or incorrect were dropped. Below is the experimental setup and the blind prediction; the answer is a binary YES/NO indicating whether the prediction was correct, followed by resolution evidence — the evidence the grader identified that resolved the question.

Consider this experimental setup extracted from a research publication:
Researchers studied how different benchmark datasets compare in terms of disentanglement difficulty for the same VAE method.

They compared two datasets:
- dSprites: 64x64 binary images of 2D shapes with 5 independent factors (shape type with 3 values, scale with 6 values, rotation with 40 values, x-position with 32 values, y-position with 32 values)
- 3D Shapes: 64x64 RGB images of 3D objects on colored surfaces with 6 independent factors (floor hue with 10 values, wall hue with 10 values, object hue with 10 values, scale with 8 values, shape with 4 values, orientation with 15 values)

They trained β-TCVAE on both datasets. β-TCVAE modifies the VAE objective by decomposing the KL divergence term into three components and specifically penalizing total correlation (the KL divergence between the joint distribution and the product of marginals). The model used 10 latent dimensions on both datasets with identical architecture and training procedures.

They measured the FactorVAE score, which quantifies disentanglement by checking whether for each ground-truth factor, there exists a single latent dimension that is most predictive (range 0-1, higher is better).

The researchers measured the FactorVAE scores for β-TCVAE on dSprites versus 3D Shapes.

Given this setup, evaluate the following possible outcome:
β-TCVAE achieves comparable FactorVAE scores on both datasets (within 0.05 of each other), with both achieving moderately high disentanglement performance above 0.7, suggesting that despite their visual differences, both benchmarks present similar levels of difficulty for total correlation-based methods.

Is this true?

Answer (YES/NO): NO